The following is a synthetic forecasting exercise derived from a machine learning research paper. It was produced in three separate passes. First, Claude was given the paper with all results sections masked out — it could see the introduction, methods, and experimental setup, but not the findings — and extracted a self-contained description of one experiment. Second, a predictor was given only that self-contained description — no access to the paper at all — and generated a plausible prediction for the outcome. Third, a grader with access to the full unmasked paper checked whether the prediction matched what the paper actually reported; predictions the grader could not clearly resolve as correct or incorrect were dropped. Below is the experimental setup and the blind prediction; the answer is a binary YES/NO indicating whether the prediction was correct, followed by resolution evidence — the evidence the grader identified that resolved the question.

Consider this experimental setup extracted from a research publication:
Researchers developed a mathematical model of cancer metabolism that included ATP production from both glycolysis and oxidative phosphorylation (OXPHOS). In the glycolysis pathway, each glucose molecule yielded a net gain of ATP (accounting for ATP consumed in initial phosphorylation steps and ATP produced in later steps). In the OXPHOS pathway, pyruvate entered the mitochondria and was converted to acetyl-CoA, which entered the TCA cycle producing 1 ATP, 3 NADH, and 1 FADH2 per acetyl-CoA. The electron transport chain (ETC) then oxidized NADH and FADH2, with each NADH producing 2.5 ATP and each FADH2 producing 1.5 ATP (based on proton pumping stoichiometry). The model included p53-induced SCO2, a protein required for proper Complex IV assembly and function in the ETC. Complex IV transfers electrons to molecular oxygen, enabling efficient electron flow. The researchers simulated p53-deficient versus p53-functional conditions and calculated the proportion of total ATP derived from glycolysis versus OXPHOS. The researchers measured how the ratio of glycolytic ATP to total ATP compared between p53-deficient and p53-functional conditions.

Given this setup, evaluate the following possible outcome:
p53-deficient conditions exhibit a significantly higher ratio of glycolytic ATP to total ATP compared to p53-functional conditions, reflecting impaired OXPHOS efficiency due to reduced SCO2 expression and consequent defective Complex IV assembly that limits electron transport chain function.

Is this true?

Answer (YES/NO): YES